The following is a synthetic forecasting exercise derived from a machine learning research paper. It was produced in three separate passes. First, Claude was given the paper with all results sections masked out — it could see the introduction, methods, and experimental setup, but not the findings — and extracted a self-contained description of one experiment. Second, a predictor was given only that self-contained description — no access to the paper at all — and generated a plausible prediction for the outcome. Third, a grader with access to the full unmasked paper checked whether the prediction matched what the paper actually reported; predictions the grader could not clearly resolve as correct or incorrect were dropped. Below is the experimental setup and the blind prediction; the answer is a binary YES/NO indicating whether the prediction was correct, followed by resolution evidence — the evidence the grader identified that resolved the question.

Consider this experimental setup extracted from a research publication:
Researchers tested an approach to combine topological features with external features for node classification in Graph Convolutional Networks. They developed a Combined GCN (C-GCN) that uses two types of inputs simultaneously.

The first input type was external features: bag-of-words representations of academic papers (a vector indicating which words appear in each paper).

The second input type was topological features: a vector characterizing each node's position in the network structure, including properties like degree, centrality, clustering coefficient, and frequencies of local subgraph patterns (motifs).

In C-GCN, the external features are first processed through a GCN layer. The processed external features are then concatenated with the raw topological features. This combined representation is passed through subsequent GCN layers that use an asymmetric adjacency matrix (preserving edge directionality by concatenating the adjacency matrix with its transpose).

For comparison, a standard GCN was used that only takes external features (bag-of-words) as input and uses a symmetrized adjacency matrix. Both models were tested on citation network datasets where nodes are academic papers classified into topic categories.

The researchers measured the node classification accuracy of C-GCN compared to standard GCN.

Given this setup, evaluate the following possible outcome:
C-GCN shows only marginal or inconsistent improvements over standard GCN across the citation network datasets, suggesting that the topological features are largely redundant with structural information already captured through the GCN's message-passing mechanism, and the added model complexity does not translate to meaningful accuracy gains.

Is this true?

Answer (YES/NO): NO